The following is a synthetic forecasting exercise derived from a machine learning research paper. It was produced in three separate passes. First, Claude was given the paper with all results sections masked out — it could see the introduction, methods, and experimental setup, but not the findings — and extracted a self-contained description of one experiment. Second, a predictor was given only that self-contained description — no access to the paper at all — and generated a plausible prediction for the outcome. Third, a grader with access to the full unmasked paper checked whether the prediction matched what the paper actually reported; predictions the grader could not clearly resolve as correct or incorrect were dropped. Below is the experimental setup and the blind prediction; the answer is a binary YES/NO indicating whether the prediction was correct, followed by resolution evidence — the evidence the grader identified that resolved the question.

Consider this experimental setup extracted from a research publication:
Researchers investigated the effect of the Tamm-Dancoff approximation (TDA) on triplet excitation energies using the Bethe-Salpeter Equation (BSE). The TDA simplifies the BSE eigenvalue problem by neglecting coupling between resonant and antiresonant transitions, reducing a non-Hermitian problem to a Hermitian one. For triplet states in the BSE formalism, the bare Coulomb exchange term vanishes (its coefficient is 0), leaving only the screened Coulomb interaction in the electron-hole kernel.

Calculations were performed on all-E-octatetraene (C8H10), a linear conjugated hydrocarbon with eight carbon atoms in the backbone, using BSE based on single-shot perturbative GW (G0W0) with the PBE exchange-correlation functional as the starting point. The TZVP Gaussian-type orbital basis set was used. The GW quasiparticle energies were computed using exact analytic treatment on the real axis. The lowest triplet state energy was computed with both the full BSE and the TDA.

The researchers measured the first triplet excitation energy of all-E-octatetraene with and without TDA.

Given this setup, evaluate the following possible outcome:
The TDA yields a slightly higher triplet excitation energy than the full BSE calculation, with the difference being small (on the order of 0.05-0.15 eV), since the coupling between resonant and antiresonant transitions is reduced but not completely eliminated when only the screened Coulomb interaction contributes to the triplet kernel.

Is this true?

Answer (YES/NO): NO